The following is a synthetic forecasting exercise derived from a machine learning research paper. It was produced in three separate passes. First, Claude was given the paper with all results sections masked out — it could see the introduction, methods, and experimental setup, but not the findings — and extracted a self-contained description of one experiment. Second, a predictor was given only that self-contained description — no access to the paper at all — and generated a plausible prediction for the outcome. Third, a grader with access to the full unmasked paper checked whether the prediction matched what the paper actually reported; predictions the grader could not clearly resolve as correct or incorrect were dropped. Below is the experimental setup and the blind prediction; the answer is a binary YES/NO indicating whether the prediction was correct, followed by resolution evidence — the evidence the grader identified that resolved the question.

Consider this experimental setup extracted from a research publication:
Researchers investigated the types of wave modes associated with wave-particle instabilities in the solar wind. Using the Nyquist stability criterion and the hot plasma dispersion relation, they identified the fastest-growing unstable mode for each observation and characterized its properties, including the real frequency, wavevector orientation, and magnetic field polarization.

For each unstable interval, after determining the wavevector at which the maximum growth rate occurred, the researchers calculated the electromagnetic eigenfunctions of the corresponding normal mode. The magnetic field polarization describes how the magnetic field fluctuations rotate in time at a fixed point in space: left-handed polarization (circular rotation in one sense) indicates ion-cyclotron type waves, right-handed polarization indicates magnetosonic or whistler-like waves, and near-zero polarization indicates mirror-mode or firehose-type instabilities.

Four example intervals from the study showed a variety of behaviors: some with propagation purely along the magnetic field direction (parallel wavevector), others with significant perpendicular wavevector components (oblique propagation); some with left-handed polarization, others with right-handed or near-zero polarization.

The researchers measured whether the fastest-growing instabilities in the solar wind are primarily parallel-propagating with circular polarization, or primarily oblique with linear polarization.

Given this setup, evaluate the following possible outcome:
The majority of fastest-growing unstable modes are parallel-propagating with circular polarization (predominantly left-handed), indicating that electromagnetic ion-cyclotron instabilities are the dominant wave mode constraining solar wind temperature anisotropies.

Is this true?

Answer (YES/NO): YES